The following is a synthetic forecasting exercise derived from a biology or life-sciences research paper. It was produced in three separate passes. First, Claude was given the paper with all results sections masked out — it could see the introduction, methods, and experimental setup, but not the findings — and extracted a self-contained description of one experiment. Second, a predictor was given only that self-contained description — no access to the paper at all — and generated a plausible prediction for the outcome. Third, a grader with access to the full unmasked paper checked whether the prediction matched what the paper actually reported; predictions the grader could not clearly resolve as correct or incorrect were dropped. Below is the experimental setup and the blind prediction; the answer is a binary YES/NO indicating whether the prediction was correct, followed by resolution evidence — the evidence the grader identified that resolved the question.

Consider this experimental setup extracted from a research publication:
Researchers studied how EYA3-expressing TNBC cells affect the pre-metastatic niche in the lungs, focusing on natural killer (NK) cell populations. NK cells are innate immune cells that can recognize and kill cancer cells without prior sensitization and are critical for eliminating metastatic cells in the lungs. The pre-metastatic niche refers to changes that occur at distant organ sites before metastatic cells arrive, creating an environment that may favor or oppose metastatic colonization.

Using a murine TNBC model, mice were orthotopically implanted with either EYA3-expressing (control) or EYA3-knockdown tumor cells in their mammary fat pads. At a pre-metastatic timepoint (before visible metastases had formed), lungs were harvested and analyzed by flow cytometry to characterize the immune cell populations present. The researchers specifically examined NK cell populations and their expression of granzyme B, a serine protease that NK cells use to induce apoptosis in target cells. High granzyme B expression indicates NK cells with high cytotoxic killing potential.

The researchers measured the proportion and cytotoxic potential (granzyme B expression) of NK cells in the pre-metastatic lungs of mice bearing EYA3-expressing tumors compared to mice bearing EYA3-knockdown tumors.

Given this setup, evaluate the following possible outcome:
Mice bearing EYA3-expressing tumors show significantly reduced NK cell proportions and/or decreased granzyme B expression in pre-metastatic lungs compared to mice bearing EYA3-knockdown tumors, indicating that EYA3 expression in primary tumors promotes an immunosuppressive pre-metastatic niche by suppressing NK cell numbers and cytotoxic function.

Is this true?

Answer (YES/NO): YES